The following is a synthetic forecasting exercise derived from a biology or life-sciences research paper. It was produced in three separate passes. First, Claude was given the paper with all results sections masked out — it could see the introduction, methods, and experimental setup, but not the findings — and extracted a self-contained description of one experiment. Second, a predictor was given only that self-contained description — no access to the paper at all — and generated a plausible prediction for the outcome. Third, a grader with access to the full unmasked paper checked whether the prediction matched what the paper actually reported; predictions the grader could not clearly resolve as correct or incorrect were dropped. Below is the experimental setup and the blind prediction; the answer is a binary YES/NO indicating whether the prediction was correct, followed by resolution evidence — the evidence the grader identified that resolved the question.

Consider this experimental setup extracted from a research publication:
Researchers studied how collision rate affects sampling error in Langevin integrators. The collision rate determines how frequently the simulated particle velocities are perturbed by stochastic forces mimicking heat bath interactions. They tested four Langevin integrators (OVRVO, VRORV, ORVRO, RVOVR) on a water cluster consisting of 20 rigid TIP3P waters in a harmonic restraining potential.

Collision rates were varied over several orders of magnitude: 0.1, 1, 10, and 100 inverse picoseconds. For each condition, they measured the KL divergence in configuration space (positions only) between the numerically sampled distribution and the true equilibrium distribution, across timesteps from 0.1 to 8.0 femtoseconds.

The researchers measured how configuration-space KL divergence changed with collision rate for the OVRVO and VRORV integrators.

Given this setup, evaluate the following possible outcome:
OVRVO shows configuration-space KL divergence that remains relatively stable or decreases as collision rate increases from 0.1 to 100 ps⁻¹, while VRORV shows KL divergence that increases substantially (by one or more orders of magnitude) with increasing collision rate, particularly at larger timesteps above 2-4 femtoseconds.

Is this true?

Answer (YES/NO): NO